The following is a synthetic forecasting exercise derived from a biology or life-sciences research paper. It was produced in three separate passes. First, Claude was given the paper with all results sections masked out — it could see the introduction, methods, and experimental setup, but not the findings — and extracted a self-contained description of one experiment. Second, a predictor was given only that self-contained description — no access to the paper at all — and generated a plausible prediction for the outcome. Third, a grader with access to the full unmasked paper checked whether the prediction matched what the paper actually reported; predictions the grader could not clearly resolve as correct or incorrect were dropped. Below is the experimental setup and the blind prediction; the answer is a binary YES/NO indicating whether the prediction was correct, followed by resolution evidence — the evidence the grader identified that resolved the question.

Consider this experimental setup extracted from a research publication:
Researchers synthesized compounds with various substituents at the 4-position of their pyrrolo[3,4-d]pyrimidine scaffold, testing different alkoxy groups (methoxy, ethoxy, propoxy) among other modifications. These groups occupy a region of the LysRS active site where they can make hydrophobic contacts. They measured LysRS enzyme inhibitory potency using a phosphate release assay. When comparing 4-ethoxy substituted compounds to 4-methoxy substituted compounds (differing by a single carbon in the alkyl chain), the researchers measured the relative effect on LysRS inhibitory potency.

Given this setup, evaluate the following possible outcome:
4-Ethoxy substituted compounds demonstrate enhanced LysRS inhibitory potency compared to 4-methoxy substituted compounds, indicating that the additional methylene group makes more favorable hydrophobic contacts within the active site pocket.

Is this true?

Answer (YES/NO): NO